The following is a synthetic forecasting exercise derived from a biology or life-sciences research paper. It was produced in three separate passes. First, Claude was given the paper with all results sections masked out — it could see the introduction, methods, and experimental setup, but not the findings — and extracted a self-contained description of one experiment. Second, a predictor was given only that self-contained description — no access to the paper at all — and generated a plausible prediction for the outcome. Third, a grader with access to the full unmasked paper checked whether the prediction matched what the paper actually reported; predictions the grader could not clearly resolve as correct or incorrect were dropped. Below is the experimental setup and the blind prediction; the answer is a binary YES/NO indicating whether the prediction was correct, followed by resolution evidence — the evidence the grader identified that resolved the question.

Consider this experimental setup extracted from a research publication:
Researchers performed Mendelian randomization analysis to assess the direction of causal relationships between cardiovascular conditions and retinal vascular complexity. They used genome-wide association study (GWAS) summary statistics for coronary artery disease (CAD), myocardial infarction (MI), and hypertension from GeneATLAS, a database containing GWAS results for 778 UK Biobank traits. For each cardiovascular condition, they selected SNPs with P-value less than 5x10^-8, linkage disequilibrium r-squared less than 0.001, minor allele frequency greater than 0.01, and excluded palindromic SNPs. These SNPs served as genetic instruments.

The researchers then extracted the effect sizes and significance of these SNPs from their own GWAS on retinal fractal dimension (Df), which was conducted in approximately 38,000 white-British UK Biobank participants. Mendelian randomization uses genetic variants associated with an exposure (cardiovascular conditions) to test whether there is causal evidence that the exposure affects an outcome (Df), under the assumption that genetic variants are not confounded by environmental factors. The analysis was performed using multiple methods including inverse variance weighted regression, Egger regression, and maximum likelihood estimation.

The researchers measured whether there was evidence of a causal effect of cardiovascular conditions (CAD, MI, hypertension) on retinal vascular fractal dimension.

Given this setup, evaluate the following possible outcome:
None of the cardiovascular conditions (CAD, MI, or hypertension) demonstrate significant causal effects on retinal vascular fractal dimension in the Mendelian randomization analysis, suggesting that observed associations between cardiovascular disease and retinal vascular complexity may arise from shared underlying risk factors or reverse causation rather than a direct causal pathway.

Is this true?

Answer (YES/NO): YES